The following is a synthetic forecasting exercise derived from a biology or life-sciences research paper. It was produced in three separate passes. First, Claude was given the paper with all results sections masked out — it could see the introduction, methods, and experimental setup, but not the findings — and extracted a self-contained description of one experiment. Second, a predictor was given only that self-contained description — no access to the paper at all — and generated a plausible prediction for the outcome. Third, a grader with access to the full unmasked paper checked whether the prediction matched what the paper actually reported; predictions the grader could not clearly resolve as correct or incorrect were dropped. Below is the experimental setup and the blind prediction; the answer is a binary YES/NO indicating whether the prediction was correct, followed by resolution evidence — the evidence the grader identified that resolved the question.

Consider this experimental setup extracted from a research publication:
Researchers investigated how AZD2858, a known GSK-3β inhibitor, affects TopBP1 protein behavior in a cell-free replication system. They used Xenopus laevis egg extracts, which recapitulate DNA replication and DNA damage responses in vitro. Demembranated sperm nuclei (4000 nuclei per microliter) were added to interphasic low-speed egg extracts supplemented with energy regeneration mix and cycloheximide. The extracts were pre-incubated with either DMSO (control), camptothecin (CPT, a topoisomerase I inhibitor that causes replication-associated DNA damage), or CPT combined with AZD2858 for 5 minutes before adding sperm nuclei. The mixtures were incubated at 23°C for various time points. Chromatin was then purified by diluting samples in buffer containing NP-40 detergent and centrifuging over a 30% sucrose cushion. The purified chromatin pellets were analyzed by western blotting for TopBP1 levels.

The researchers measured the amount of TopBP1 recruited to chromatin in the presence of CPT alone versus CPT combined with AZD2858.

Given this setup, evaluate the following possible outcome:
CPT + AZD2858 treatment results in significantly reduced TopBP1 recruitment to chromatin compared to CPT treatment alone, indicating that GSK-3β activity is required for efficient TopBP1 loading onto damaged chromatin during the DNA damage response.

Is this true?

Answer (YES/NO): NO